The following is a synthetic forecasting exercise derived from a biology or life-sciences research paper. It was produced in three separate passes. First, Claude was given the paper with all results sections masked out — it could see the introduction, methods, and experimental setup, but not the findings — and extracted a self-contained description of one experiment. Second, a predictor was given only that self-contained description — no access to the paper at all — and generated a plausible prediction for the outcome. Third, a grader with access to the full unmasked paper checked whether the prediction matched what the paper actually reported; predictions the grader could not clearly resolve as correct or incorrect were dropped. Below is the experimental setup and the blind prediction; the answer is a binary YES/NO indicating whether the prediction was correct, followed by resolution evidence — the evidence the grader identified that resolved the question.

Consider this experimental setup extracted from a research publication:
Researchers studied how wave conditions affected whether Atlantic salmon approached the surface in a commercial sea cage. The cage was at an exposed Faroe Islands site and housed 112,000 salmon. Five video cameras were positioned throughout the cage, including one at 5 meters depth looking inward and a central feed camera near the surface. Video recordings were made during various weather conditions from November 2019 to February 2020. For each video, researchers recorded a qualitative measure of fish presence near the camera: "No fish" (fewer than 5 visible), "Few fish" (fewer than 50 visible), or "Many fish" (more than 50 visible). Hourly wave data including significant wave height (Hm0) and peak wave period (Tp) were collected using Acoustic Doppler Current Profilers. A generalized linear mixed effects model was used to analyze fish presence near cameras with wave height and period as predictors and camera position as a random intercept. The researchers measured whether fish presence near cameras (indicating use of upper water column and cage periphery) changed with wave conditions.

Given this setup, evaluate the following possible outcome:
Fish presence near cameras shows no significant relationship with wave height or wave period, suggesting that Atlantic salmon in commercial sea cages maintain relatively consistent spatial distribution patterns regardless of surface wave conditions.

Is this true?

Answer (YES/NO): NO